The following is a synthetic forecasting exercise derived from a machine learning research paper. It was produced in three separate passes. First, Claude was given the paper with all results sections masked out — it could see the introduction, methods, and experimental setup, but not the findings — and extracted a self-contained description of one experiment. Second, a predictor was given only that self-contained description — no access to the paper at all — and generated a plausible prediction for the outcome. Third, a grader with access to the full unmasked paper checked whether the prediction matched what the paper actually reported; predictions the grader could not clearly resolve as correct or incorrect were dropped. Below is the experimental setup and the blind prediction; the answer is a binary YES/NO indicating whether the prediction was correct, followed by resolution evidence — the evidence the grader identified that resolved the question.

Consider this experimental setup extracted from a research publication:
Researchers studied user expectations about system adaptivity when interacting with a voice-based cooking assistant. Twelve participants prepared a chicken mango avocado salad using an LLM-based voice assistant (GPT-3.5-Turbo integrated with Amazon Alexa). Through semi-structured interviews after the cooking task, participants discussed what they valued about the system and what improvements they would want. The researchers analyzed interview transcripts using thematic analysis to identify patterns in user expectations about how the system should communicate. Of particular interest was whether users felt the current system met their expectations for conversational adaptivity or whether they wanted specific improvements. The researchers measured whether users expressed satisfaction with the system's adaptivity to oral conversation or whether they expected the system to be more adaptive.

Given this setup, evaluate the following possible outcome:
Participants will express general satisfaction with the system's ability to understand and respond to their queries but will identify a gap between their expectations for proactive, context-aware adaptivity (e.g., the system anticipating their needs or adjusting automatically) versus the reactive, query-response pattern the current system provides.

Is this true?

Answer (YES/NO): YES